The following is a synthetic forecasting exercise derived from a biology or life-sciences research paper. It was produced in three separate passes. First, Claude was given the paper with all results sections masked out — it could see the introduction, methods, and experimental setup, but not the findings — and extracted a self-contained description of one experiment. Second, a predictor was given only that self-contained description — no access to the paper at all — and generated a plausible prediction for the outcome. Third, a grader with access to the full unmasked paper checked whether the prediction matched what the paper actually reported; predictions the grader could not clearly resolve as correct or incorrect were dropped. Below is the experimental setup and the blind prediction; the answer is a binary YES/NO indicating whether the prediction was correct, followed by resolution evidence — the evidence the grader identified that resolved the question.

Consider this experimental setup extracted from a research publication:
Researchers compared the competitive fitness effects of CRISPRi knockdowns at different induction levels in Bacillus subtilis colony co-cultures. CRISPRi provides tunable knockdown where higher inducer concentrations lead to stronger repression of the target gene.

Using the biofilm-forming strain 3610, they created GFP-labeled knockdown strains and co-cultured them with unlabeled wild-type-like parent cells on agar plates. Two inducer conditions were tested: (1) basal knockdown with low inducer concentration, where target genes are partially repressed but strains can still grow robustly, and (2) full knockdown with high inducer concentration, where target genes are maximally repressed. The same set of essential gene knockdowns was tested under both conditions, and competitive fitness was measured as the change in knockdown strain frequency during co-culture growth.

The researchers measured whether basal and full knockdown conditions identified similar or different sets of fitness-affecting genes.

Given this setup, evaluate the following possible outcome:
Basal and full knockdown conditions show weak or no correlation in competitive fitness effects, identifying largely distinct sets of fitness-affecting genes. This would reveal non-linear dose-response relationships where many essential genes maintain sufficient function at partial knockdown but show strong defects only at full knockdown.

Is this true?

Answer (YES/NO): NO